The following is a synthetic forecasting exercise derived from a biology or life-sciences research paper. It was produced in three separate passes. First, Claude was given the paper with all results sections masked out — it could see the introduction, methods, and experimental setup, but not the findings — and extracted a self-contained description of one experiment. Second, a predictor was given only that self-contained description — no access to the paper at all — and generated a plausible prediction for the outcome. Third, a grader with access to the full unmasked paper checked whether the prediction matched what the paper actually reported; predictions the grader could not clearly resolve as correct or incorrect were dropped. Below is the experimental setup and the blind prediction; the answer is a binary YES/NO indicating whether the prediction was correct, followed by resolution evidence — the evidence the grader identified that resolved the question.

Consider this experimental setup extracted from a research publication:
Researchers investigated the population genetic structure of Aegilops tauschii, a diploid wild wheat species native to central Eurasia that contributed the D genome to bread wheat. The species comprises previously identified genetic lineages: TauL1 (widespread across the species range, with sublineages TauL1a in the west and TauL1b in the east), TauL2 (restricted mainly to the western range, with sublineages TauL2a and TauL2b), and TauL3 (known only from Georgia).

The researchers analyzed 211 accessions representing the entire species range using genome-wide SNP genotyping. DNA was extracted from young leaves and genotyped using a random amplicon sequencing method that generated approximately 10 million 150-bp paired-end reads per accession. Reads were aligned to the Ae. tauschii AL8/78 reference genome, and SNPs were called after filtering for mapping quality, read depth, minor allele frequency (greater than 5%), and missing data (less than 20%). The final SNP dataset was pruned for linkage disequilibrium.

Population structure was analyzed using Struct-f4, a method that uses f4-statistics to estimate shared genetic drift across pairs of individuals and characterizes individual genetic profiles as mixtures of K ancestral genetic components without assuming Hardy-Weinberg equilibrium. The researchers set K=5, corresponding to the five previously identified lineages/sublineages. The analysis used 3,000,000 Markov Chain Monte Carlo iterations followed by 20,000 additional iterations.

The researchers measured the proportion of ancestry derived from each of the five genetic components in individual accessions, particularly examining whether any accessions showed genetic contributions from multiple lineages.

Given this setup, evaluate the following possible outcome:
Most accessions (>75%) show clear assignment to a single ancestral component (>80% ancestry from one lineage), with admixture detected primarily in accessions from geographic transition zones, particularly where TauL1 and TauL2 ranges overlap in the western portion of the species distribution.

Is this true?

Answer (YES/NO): NO